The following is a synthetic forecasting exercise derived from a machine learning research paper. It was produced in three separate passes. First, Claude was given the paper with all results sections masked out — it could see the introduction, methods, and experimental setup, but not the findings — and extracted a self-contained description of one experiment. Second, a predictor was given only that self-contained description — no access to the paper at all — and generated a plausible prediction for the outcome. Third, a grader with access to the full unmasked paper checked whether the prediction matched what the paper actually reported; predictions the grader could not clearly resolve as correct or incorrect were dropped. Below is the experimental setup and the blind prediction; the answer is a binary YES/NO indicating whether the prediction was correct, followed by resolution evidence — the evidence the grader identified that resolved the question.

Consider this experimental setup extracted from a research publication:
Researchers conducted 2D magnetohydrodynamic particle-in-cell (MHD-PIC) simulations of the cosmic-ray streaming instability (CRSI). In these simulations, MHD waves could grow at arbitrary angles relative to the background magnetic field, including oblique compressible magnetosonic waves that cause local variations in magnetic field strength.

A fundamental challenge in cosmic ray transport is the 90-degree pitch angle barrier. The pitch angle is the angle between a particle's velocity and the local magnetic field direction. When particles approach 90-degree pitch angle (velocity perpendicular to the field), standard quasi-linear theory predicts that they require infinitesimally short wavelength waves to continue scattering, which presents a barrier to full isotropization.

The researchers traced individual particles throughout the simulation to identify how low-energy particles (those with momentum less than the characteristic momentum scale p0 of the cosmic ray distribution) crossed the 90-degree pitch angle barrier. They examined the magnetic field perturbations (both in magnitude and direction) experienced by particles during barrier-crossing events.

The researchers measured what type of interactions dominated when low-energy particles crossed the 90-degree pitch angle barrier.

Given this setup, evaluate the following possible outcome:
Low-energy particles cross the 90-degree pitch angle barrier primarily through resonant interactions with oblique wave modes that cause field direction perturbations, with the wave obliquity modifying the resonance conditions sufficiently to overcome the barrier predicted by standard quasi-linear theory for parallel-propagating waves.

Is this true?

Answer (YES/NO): NO